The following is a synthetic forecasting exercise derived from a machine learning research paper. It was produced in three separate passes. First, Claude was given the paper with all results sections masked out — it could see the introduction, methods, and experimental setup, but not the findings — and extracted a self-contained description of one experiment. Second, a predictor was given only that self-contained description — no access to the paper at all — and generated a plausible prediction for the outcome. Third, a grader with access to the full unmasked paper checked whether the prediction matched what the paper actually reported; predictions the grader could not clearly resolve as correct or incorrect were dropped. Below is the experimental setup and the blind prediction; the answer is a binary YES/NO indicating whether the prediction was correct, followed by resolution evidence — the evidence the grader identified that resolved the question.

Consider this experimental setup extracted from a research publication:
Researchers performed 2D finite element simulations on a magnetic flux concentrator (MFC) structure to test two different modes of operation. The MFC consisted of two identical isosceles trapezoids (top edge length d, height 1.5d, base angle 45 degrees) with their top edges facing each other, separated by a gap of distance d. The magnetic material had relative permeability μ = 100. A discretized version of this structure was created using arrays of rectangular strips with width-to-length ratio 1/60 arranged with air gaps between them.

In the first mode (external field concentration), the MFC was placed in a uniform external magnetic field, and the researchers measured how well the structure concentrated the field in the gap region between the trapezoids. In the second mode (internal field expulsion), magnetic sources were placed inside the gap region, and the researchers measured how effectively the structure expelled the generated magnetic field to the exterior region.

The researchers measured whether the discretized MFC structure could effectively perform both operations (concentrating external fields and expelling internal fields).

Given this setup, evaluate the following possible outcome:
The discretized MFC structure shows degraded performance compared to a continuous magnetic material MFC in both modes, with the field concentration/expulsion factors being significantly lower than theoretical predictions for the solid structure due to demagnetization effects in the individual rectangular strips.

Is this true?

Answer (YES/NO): NO